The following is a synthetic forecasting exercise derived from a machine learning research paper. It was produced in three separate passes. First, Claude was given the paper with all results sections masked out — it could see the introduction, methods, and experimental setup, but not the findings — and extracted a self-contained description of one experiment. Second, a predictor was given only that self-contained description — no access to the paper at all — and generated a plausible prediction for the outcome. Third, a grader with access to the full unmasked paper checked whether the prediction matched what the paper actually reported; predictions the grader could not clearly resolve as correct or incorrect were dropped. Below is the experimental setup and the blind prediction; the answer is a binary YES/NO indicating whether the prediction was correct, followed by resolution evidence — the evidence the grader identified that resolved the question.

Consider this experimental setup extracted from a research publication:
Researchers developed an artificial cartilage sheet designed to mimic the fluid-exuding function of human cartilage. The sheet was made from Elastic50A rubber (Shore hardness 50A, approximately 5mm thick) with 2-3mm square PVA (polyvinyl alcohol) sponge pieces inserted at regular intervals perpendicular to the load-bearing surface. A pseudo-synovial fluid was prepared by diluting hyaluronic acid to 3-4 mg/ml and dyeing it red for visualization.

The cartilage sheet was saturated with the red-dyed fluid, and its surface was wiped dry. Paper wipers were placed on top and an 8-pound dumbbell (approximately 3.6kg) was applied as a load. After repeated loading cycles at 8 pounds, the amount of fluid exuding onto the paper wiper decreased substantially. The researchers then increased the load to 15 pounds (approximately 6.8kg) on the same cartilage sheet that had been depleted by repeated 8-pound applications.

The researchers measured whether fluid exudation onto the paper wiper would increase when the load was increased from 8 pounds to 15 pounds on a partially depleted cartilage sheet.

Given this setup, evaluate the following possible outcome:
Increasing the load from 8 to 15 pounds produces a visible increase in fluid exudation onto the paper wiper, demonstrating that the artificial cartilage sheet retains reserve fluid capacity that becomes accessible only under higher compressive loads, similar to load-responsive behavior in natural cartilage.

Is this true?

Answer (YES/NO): YES